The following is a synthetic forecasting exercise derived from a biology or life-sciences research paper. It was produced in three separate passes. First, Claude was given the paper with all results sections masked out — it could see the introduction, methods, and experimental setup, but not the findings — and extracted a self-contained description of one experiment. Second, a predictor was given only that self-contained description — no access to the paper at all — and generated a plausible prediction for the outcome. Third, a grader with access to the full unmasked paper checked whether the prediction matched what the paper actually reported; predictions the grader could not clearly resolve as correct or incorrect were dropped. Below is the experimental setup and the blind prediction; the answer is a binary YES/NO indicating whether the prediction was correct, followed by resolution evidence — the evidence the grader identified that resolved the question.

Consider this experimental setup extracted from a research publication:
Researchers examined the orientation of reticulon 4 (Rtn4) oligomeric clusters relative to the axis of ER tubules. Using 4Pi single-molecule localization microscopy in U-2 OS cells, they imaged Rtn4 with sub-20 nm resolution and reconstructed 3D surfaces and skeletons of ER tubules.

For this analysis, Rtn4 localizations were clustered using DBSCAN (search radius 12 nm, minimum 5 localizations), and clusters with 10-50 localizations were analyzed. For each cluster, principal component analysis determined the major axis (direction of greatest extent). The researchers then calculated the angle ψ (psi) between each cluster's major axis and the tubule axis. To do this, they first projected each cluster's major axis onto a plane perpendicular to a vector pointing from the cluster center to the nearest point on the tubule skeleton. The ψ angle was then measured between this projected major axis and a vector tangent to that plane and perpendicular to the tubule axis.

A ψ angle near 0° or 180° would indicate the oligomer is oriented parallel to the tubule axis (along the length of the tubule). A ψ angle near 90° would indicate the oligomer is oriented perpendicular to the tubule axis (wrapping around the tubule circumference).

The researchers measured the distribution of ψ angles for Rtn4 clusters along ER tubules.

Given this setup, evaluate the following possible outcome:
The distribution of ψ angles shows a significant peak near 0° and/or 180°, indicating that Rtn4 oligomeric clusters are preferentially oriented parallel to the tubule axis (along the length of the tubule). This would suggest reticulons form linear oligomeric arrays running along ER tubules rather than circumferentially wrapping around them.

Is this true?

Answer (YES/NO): YES